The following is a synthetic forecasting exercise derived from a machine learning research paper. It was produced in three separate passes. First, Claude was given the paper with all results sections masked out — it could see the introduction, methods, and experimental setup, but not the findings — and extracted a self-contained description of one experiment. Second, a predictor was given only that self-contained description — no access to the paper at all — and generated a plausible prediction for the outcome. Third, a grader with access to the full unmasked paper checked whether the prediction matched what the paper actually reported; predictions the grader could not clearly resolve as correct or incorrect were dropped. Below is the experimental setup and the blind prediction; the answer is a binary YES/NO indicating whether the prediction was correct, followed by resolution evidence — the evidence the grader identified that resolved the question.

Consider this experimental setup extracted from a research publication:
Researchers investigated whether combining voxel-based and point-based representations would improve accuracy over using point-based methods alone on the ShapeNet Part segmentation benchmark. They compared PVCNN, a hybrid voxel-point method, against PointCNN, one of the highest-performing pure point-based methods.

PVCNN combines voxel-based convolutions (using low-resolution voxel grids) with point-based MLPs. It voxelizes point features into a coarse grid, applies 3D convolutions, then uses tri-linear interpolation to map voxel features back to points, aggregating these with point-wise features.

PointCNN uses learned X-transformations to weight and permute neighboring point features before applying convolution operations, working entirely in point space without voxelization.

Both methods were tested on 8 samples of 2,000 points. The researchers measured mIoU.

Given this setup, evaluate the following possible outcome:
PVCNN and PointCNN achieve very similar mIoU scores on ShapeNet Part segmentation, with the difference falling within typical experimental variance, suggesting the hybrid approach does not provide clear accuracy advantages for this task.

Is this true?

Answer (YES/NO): YES